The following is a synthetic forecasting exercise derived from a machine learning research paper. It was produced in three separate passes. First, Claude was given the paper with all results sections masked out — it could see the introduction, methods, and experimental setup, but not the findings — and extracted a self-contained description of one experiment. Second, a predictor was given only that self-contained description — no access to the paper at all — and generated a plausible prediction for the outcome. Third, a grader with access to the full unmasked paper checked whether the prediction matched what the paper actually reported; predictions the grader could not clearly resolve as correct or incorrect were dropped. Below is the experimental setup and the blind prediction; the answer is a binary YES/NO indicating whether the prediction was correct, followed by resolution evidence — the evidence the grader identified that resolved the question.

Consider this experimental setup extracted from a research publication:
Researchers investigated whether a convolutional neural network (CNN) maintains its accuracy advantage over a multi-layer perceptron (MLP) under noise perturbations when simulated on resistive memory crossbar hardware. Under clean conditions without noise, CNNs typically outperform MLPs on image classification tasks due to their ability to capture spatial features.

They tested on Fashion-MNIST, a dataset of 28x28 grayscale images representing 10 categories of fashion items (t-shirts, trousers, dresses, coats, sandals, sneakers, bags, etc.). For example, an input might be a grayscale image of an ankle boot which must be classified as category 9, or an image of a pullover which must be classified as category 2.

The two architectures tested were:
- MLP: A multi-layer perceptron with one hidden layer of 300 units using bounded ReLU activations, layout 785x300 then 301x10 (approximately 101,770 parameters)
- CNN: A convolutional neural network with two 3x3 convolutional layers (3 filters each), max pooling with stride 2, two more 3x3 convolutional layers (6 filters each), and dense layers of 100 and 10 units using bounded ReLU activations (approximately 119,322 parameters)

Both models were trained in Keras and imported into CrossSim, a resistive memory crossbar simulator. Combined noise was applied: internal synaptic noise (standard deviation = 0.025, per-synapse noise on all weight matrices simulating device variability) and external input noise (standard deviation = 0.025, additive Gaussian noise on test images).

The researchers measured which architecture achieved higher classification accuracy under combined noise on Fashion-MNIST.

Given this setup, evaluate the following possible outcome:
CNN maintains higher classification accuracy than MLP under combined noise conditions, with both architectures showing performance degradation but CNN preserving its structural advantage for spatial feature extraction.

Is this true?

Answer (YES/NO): NO